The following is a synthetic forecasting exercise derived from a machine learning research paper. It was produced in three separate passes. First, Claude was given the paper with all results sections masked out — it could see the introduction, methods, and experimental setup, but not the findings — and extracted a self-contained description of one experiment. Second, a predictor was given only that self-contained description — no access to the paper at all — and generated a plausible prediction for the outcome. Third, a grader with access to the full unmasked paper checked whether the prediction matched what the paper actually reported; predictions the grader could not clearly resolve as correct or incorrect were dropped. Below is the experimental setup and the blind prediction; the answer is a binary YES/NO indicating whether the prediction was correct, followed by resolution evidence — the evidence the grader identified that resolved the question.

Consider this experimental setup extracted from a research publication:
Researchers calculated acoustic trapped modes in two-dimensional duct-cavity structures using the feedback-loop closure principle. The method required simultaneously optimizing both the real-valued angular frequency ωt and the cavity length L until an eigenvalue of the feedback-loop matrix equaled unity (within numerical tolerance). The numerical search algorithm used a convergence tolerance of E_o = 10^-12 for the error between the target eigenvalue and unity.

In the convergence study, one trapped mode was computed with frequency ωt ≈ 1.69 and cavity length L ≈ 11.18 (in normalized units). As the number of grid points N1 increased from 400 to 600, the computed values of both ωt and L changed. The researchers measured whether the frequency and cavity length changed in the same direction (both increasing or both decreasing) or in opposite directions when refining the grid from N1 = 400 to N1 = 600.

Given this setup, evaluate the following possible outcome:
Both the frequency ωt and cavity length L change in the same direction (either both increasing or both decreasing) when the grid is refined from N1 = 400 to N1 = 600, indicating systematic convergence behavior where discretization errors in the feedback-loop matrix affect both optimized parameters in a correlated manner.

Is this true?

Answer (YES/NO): NO